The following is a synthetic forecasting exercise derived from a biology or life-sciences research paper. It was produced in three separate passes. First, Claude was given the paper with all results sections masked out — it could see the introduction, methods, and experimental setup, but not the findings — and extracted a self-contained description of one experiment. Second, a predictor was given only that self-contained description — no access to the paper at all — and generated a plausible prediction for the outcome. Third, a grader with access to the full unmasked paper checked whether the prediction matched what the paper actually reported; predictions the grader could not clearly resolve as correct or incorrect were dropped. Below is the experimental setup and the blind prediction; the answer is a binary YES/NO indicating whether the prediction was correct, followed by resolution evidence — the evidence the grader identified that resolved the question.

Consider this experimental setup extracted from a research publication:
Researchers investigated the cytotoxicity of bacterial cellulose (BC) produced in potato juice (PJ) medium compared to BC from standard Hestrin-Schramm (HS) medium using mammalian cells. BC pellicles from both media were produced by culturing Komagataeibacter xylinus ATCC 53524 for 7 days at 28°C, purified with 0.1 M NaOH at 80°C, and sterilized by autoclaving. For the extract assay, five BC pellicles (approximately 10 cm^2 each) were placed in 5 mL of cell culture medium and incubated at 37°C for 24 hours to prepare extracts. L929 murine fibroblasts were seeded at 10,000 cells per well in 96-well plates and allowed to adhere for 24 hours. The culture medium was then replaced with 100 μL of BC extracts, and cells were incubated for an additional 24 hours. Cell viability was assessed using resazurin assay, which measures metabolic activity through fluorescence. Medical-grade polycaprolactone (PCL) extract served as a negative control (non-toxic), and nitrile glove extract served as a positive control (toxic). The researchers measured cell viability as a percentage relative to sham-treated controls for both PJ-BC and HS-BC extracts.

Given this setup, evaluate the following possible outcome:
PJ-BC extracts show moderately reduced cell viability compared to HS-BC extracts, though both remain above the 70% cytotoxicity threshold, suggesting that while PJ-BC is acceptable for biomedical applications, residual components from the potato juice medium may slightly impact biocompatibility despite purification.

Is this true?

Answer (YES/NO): NO